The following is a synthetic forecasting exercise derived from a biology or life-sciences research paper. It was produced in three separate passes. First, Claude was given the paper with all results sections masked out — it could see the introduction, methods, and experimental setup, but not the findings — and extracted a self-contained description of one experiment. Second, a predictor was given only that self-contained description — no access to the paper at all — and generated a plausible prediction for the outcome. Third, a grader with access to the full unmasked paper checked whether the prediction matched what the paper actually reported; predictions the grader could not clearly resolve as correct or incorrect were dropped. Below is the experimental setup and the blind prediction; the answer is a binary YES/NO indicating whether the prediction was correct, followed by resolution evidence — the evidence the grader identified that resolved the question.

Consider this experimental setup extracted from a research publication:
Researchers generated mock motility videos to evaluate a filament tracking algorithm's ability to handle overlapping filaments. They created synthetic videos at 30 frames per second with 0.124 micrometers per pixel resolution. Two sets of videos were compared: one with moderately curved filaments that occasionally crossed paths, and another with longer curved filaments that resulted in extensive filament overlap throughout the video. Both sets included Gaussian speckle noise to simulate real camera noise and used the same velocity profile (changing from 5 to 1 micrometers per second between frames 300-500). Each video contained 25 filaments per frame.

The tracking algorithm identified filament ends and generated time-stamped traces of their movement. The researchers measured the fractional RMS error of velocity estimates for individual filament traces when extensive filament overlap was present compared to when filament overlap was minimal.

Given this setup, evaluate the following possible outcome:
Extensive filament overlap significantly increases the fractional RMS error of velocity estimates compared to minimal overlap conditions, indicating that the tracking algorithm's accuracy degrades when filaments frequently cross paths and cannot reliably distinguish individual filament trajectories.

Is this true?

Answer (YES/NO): NO